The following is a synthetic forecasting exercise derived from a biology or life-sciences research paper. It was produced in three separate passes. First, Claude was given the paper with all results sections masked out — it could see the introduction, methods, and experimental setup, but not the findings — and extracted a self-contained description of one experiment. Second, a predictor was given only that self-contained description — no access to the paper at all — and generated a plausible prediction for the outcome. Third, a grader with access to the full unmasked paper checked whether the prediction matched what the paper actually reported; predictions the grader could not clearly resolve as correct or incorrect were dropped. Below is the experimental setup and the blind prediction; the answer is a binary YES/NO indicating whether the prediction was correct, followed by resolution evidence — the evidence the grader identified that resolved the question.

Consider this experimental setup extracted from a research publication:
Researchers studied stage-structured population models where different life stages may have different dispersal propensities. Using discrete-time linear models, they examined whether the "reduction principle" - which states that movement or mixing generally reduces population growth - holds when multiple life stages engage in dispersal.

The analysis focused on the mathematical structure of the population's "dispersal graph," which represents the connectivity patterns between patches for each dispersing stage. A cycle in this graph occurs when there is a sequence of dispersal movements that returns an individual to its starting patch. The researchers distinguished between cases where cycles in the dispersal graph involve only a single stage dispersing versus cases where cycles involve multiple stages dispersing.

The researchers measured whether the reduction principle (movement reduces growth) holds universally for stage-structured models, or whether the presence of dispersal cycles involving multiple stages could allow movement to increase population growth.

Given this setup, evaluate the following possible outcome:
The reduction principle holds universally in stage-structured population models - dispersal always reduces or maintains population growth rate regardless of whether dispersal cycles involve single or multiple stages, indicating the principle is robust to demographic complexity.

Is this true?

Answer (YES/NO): NO